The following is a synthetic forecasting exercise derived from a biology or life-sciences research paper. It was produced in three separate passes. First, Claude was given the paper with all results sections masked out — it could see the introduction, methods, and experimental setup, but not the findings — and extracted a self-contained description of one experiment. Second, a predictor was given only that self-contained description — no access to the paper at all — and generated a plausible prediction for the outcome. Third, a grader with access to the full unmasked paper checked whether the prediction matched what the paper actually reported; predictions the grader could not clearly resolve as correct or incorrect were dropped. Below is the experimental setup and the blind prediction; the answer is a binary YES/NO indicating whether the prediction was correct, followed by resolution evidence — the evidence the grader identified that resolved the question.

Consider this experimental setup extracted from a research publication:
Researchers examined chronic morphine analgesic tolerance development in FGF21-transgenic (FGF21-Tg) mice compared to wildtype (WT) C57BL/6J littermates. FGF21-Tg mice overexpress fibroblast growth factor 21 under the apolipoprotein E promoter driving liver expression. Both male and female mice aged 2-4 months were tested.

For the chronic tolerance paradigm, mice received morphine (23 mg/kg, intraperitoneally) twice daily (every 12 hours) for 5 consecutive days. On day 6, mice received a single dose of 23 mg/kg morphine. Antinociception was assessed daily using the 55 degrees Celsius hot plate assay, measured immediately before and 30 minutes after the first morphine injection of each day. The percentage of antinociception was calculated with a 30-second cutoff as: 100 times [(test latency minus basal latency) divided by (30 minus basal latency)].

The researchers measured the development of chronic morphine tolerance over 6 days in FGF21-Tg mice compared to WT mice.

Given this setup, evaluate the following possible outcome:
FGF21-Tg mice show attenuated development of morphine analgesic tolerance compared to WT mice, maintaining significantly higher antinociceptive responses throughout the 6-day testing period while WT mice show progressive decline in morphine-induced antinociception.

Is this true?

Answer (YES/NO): NO